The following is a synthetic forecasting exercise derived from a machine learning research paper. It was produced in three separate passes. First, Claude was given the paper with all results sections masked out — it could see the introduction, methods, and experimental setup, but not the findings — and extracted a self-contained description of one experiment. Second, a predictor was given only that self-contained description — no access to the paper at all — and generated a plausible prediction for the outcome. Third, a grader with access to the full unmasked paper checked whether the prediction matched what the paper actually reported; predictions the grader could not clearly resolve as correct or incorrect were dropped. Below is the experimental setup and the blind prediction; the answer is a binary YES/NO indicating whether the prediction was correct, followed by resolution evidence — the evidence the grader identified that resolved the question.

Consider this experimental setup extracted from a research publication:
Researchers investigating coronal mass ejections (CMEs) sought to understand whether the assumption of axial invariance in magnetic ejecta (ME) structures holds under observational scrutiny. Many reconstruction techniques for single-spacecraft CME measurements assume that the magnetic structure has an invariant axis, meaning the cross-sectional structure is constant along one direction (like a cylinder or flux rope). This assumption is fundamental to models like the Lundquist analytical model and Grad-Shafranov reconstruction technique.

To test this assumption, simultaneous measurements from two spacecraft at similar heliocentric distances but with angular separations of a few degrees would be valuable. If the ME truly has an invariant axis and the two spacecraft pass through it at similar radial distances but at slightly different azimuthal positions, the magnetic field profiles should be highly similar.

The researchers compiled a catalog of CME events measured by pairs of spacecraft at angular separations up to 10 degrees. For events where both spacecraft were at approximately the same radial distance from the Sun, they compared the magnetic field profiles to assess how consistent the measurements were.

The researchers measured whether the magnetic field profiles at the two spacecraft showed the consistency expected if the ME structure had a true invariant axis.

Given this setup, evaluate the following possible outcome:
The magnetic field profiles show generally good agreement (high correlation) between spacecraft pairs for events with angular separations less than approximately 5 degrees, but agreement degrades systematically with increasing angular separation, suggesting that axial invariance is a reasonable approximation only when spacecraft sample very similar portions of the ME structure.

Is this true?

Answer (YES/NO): NO